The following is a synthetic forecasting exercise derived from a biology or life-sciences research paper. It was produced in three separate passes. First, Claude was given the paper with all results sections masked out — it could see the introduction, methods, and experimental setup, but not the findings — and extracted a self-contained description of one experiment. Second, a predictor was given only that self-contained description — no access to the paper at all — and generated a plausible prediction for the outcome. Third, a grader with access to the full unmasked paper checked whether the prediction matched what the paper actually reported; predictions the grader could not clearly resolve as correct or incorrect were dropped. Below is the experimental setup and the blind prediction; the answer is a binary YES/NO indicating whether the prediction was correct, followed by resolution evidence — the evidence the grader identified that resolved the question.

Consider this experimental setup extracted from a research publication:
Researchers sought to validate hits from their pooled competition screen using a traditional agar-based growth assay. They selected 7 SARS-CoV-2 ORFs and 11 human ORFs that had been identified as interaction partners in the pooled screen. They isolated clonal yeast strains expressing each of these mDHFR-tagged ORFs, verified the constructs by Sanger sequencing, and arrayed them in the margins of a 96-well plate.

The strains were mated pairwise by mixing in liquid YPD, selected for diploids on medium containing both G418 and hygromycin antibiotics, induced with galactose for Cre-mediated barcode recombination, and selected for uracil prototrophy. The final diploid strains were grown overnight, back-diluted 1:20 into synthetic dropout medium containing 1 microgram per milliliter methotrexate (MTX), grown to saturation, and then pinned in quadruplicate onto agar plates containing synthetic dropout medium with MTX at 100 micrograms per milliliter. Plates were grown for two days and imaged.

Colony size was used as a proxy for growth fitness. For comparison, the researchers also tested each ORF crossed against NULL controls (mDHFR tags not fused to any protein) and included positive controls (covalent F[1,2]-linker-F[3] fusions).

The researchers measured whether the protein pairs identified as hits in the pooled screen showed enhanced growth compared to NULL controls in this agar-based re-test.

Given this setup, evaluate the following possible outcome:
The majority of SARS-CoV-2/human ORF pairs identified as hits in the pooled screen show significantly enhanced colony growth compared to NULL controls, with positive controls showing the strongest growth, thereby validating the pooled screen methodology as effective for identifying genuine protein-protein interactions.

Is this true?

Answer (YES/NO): YES